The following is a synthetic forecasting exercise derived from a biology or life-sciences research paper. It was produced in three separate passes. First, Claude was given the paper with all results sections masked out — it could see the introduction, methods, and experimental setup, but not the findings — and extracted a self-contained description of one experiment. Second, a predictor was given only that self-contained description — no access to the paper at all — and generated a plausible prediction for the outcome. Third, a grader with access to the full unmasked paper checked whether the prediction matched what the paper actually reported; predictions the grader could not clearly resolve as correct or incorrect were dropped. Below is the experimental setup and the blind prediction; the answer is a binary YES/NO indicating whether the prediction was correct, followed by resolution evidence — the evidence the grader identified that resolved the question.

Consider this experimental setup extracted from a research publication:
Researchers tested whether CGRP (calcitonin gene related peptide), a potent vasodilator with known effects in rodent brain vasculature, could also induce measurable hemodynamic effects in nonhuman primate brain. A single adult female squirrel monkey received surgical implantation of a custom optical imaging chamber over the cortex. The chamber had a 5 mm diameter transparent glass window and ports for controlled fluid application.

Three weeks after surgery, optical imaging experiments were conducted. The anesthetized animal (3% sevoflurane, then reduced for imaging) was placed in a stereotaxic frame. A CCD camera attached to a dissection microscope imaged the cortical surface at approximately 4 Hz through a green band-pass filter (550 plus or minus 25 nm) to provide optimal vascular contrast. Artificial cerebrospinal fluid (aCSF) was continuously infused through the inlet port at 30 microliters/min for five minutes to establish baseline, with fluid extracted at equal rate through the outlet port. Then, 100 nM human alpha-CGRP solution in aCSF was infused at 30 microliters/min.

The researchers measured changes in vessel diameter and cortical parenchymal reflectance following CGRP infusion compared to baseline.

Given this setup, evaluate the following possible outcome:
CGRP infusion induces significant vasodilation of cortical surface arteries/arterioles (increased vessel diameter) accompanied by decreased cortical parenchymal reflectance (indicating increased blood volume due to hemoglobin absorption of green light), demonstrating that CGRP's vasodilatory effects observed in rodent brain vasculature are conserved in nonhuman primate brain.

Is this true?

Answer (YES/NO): YES